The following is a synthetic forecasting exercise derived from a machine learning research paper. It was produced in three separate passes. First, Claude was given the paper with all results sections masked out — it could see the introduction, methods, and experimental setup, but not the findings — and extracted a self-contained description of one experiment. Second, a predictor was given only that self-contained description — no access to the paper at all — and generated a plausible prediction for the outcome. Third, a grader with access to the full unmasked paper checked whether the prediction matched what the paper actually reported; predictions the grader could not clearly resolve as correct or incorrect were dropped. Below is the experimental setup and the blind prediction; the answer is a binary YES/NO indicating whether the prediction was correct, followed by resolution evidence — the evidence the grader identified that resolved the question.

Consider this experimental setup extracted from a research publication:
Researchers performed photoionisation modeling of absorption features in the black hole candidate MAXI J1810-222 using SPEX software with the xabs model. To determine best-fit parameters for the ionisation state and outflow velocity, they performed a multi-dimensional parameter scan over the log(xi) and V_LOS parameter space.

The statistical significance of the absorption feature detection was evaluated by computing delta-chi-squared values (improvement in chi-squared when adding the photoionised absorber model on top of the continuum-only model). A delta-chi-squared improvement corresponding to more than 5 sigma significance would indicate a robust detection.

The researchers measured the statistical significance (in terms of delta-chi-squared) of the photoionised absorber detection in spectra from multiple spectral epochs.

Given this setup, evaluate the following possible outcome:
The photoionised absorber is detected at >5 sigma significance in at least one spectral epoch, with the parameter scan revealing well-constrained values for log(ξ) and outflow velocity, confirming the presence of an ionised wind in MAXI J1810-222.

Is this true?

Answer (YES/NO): YES